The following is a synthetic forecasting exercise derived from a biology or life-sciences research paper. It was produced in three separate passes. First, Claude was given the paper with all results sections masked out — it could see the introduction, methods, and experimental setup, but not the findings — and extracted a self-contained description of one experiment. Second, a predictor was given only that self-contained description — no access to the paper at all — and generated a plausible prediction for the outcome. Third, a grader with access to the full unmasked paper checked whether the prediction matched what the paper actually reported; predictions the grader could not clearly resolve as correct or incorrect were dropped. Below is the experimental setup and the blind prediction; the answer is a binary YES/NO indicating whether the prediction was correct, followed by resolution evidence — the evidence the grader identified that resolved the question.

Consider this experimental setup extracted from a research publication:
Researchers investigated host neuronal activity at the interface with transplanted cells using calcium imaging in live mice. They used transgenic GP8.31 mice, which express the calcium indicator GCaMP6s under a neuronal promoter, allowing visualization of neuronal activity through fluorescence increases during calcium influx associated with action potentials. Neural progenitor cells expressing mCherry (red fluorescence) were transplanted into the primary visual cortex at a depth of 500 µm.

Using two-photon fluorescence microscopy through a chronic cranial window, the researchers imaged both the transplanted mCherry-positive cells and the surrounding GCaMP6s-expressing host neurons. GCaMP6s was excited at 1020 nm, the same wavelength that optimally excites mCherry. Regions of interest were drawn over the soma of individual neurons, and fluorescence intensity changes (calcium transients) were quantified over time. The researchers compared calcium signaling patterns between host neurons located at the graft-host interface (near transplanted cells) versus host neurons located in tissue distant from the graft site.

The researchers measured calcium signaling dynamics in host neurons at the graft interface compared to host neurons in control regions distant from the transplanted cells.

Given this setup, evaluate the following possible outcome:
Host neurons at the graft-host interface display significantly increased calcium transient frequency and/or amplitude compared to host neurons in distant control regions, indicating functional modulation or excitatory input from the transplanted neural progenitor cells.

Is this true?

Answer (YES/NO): NO